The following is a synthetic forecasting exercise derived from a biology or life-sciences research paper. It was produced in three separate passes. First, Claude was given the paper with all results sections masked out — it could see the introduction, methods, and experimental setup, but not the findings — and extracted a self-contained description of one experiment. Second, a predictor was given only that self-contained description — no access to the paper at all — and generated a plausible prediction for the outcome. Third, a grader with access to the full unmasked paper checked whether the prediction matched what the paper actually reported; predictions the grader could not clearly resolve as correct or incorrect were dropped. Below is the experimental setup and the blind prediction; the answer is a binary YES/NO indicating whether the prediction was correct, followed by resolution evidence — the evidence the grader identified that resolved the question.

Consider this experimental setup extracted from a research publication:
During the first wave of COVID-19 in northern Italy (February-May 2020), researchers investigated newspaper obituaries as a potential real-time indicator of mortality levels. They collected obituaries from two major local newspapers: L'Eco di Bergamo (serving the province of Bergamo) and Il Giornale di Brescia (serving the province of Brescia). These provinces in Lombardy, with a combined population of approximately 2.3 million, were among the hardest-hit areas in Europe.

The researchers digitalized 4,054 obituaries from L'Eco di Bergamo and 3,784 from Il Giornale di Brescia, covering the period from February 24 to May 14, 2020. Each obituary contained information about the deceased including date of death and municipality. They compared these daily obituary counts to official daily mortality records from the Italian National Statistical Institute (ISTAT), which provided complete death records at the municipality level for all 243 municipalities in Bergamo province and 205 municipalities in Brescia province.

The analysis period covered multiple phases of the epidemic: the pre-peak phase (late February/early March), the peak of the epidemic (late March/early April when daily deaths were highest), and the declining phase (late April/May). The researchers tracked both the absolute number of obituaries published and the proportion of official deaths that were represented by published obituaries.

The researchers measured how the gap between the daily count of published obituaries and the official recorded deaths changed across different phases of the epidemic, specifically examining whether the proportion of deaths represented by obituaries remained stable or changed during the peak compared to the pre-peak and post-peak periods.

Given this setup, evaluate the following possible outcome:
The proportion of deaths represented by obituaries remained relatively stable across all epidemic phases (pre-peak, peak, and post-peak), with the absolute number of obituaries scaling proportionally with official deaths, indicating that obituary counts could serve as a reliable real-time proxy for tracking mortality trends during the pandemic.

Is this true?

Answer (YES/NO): NO